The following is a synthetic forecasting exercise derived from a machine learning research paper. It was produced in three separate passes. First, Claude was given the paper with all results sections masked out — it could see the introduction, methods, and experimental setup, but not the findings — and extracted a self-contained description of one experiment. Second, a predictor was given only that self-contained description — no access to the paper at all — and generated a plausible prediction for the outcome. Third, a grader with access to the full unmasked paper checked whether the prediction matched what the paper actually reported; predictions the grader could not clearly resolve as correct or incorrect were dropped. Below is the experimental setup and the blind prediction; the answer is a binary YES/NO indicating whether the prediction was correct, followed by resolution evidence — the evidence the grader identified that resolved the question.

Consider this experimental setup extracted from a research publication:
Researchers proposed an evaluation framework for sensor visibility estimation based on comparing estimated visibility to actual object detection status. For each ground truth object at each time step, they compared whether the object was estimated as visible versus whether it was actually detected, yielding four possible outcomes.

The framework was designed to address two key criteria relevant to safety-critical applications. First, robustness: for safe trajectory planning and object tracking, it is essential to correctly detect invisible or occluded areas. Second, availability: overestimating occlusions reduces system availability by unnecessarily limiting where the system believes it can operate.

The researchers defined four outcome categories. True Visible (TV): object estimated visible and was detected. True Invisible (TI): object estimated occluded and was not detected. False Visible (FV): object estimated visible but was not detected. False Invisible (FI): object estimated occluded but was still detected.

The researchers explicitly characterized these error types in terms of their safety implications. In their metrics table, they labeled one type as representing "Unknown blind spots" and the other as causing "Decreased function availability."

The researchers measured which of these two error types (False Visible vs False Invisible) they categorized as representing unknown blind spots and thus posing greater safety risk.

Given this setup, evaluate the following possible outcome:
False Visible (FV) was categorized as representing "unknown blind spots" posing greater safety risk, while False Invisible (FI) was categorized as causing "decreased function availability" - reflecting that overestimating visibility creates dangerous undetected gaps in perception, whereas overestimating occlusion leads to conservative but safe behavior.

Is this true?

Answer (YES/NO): YES